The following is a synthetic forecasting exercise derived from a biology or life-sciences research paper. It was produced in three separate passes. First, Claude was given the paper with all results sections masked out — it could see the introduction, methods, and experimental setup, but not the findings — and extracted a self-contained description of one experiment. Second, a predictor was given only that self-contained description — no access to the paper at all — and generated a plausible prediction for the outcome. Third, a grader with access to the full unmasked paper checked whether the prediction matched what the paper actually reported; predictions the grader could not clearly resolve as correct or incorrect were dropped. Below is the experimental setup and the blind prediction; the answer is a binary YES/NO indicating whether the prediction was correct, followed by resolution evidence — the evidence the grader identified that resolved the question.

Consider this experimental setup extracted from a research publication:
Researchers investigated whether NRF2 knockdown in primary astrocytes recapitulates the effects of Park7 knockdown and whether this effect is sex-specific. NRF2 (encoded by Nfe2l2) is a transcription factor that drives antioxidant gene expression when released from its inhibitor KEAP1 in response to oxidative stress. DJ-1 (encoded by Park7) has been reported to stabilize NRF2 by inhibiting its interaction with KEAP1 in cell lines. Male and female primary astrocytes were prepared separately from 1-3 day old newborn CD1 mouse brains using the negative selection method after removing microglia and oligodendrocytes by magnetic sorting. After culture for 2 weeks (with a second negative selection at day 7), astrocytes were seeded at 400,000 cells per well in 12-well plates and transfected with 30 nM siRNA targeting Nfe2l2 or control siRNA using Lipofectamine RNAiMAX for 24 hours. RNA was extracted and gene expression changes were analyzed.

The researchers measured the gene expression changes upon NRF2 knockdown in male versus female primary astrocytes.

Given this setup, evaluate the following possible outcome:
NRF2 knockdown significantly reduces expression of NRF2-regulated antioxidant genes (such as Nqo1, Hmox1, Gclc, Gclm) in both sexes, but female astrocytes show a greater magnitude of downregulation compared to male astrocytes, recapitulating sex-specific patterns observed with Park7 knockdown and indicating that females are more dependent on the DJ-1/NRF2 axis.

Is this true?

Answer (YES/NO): NO